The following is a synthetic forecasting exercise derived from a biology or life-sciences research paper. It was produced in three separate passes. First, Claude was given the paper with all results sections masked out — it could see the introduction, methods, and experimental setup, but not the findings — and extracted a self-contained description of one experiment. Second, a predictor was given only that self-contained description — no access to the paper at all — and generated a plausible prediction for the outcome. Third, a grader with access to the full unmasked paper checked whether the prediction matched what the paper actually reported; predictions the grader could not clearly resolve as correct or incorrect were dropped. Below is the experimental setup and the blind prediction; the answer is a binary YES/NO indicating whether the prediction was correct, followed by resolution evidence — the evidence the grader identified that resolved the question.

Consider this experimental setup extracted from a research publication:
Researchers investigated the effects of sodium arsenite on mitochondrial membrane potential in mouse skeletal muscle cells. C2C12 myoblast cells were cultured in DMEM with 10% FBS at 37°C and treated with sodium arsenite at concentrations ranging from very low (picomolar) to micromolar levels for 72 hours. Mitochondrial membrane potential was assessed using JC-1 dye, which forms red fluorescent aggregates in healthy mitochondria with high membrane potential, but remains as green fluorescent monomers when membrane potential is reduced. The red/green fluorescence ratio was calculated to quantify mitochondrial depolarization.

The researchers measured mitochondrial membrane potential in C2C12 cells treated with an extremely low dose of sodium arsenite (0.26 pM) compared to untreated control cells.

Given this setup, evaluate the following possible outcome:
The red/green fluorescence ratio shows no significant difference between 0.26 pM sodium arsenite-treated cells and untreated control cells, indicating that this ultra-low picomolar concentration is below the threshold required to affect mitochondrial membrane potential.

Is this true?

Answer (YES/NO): NO